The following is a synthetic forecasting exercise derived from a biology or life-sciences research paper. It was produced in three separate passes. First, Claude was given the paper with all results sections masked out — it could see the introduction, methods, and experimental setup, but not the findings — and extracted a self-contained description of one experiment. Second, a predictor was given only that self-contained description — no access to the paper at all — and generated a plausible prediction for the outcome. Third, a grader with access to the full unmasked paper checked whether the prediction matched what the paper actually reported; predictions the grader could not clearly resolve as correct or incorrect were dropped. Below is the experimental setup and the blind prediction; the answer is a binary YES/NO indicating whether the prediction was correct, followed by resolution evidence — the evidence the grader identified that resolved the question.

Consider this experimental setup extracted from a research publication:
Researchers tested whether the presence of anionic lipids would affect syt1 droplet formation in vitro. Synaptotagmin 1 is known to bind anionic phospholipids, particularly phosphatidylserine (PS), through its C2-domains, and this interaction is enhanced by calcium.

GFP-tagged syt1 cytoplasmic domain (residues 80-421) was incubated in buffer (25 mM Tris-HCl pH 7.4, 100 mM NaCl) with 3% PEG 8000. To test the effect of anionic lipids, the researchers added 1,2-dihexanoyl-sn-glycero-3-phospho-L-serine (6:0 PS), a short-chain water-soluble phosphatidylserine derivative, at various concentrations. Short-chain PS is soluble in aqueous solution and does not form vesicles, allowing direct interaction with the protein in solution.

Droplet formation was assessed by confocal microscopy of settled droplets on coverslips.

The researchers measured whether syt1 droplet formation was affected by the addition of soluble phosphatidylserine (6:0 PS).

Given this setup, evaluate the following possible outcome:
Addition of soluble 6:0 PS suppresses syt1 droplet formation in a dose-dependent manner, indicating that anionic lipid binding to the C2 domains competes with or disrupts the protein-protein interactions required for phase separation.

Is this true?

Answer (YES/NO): NO